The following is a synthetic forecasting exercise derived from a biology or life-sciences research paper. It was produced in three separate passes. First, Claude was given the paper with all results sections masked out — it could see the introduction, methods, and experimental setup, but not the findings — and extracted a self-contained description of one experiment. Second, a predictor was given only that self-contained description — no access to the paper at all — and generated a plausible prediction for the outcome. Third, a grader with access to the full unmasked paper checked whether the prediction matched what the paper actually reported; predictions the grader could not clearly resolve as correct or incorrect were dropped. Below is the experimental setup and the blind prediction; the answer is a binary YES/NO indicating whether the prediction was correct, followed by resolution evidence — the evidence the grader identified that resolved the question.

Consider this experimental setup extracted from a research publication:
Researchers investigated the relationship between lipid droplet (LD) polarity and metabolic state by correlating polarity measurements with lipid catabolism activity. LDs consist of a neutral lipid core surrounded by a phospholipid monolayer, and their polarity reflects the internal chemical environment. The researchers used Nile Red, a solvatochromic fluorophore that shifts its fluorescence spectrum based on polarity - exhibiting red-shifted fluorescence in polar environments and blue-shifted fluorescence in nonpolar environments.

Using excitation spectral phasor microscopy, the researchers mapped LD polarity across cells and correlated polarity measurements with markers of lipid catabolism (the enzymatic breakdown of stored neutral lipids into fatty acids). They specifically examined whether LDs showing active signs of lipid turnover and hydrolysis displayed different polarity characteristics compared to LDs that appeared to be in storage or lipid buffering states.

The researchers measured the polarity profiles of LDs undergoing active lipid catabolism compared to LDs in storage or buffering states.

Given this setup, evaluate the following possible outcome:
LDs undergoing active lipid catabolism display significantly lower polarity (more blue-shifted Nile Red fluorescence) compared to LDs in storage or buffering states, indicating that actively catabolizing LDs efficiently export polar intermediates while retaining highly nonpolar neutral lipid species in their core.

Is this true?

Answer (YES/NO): NO